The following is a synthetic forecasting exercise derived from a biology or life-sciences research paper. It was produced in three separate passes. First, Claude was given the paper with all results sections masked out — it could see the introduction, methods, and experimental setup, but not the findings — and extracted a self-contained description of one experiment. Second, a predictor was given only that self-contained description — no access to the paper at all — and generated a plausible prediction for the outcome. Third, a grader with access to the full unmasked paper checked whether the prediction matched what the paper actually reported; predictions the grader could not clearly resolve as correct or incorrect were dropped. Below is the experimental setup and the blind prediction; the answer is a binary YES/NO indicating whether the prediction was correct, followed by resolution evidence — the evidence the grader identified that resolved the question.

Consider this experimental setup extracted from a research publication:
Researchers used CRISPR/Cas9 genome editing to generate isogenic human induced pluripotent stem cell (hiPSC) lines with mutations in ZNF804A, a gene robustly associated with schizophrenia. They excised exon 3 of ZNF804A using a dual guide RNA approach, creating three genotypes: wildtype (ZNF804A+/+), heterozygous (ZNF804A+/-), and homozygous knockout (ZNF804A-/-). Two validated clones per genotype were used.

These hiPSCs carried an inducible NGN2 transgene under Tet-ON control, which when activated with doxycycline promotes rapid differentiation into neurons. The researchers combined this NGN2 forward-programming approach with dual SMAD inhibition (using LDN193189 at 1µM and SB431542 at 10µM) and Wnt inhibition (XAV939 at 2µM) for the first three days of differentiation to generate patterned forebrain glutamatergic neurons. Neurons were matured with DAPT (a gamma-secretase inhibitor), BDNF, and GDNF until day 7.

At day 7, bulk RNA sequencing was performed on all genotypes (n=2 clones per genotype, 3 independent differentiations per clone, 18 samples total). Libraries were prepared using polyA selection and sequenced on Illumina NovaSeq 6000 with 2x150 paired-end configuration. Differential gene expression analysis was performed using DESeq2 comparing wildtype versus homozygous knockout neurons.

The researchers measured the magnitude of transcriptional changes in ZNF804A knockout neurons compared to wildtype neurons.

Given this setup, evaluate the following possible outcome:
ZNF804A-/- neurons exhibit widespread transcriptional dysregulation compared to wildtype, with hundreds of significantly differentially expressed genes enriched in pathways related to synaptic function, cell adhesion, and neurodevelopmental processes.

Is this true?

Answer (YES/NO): NO